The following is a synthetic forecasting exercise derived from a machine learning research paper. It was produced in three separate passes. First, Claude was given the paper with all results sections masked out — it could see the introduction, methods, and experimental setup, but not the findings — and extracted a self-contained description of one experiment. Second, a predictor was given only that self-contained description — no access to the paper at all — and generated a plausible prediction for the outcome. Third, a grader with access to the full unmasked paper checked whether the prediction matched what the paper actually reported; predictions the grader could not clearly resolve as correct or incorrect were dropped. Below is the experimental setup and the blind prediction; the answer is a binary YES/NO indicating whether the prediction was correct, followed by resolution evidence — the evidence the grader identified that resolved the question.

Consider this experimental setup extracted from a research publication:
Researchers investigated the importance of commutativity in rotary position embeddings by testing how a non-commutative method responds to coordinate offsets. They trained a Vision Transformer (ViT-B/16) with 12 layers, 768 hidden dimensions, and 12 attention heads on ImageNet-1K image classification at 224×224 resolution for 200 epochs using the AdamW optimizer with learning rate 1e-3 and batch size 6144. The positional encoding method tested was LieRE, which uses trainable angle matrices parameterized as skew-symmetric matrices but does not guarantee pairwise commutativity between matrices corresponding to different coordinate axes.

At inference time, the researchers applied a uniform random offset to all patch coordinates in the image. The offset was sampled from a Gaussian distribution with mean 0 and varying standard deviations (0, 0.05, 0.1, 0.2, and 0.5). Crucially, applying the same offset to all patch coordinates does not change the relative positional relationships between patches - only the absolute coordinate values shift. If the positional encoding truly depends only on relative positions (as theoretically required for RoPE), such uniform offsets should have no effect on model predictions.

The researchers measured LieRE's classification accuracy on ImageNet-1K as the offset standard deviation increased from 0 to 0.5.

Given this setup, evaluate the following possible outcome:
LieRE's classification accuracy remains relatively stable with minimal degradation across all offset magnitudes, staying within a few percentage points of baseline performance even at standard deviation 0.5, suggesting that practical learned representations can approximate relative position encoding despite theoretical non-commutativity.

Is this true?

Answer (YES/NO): NO